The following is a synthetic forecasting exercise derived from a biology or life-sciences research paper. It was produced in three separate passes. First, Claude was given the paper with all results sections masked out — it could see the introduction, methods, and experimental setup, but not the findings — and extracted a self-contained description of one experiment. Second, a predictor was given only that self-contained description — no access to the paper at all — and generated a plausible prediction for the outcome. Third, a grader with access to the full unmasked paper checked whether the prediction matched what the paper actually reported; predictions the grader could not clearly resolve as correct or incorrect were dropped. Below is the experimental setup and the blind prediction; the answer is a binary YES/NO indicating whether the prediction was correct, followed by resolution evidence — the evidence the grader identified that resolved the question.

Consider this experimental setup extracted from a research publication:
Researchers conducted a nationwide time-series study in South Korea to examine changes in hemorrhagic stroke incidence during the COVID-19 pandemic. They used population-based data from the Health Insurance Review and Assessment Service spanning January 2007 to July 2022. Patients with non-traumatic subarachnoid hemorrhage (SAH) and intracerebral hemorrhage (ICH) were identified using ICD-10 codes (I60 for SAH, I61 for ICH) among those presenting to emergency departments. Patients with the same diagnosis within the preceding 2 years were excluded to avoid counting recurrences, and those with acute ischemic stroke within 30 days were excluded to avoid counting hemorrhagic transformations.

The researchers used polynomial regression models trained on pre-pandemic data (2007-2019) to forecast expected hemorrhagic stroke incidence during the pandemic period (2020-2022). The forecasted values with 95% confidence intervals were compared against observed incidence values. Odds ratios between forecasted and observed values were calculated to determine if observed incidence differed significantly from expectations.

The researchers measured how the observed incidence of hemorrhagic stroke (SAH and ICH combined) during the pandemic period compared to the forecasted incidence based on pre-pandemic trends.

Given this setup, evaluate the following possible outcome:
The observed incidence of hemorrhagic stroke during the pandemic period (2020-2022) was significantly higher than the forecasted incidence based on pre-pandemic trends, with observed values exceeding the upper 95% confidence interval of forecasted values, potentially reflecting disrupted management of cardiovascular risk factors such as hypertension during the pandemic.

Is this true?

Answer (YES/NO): NO